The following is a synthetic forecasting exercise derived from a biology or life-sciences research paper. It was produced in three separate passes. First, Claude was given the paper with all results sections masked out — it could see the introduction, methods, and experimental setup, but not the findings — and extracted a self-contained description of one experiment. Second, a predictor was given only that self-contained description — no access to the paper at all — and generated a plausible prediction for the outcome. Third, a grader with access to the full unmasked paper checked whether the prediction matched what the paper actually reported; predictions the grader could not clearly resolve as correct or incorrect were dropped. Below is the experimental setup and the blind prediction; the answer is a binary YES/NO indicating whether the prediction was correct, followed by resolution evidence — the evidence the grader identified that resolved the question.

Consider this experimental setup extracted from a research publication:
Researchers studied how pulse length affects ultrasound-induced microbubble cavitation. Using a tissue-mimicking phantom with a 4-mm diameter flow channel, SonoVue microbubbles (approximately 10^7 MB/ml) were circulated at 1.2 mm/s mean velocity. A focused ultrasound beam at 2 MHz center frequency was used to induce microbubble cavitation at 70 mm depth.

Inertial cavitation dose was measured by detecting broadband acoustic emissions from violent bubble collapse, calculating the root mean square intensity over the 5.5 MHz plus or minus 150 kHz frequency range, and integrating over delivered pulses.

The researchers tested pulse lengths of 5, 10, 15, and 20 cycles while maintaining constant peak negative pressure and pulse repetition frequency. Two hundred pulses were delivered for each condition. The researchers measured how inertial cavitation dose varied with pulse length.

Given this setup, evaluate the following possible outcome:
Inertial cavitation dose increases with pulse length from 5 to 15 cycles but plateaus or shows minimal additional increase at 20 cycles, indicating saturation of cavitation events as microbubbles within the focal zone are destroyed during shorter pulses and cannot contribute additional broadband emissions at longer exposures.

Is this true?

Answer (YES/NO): NO